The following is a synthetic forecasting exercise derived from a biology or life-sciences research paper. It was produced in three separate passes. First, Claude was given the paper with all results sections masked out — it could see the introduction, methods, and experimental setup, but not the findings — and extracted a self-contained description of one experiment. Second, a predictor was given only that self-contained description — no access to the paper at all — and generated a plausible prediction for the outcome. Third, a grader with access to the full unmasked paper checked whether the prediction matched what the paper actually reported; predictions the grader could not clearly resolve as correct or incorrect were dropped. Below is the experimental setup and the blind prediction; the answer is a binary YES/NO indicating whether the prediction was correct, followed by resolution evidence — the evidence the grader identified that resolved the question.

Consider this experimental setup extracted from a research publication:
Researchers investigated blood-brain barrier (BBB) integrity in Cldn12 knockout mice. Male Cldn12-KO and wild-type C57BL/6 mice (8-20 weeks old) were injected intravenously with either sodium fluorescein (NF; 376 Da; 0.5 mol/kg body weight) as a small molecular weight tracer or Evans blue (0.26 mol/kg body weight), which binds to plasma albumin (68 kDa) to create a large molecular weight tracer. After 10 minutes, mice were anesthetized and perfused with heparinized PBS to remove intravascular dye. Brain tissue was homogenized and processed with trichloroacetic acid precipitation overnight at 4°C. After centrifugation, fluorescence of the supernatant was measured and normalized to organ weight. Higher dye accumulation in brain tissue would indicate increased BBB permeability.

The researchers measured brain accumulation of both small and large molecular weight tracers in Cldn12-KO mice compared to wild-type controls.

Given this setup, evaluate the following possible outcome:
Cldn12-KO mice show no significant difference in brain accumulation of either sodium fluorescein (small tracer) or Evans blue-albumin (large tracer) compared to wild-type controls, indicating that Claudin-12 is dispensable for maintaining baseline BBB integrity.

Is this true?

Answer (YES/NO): YES